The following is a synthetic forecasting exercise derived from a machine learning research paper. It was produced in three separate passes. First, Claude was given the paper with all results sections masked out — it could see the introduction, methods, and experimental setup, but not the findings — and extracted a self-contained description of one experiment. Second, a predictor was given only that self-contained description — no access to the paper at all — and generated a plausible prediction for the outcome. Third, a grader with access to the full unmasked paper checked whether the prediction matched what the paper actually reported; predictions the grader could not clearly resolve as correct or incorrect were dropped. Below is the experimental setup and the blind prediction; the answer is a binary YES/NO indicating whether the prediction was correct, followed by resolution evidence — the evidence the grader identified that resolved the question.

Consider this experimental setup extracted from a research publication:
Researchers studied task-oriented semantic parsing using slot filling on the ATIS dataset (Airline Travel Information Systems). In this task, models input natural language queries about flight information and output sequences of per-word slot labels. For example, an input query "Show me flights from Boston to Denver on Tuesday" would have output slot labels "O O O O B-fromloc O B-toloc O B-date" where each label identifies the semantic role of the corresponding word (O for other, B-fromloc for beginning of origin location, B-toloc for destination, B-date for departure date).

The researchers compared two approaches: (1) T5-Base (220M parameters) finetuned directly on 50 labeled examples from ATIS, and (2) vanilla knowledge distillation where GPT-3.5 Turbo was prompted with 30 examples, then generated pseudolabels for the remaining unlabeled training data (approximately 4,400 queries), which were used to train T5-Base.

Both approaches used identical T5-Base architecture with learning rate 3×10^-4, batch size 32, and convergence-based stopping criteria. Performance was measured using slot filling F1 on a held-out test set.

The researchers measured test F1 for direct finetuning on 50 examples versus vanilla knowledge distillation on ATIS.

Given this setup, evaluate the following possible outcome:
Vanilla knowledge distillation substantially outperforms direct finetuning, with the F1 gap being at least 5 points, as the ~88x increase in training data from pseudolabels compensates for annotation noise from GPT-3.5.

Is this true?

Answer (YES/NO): YES